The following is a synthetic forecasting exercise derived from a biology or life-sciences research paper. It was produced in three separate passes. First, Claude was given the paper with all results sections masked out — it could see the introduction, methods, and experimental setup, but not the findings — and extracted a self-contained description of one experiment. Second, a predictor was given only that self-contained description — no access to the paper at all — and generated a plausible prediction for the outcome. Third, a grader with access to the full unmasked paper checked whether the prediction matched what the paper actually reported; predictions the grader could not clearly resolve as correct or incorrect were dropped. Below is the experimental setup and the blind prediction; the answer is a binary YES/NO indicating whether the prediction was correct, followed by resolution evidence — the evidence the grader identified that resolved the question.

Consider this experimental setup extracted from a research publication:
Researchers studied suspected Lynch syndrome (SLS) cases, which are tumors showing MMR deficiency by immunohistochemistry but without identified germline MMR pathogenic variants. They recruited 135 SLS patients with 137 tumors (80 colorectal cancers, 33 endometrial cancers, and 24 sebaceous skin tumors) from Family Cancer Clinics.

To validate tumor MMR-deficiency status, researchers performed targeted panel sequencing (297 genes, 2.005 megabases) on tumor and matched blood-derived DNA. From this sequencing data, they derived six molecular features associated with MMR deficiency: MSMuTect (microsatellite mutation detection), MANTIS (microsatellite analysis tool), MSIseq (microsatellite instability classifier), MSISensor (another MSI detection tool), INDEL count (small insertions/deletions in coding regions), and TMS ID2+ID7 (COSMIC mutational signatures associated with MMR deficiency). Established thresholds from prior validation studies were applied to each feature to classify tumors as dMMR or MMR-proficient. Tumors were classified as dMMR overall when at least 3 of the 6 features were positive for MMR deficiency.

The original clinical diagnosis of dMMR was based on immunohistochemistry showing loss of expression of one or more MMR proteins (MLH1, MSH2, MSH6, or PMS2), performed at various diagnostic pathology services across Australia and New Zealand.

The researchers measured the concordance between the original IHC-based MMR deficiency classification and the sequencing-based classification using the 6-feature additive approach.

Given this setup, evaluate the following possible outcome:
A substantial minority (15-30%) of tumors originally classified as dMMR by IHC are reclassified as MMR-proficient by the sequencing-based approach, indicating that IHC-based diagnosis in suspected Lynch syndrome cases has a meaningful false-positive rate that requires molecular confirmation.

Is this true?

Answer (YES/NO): NO